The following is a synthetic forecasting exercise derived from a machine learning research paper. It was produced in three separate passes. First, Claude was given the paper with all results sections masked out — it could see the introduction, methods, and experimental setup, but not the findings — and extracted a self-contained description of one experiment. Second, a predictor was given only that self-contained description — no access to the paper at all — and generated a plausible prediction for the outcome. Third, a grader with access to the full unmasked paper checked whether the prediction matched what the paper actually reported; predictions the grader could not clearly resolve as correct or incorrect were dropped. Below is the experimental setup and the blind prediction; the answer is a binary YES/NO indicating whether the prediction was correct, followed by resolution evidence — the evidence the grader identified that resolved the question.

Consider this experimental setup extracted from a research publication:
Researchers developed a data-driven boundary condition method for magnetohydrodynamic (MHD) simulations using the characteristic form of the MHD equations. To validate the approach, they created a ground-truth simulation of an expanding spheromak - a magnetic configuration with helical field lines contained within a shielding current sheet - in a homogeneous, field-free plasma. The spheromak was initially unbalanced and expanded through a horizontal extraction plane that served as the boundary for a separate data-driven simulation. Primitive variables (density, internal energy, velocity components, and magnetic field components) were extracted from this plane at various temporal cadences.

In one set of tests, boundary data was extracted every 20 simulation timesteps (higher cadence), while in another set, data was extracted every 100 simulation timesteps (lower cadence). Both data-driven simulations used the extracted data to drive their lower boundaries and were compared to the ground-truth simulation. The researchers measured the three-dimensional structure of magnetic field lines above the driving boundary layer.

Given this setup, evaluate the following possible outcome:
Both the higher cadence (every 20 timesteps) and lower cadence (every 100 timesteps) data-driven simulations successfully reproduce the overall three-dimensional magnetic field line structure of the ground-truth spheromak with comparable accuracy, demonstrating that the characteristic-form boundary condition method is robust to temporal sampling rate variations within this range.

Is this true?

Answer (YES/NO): NO